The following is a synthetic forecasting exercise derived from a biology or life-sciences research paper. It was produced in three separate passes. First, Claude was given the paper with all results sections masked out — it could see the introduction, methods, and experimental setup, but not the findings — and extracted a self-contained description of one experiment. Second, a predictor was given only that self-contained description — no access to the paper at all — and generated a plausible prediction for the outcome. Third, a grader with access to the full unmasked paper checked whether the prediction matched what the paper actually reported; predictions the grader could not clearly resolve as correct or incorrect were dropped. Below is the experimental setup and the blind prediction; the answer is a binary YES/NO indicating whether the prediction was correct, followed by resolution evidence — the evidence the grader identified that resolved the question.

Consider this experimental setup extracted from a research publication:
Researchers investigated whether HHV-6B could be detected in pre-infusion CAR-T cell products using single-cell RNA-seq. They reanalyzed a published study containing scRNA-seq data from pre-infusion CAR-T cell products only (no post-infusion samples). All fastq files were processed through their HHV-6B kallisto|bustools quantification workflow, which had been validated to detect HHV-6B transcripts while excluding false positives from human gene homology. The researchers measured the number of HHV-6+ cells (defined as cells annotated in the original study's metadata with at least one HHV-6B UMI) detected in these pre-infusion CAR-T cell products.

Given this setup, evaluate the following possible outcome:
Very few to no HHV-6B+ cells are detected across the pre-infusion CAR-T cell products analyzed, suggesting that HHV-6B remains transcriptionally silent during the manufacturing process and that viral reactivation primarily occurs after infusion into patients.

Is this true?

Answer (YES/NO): YES